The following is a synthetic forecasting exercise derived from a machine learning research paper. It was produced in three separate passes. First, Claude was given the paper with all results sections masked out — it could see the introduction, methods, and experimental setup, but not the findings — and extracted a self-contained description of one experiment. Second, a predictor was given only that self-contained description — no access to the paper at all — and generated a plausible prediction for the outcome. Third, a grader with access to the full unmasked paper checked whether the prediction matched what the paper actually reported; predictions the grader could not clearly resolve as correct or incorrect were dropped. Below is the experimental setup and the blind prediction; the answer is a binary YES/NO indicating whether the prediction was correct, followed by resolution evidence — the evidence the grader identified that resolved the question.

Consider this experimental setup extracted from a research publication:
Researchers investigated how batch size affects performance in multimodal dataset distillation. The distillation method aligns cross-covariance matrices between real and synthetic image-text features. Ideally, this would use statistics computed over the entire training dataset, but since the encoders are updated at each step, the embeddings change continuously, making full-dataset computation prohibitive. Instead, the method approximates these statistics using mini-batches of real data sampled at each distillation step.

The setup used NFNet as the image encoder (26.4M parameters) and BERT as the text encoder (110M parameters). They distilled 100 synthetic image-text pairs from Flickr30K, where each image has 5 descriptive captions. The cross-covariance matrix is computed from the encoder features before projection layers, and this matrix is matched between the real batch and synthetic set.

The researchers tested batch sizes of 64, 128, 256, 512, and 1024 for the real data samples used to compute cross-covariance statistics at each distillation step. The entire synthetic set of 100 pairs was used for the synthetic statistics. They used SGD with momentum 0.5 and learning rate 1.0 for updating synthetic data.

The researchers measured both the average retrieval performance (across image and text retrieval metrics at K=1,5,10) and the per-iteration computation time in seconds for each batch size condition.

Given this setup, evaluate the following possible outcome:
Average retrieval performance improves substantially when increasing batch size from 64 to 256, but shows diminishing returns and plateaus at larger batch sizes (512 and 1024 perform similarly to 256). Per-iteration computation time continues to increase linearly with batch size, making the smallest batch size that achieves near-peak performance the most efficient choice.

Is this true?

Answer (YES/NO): NO